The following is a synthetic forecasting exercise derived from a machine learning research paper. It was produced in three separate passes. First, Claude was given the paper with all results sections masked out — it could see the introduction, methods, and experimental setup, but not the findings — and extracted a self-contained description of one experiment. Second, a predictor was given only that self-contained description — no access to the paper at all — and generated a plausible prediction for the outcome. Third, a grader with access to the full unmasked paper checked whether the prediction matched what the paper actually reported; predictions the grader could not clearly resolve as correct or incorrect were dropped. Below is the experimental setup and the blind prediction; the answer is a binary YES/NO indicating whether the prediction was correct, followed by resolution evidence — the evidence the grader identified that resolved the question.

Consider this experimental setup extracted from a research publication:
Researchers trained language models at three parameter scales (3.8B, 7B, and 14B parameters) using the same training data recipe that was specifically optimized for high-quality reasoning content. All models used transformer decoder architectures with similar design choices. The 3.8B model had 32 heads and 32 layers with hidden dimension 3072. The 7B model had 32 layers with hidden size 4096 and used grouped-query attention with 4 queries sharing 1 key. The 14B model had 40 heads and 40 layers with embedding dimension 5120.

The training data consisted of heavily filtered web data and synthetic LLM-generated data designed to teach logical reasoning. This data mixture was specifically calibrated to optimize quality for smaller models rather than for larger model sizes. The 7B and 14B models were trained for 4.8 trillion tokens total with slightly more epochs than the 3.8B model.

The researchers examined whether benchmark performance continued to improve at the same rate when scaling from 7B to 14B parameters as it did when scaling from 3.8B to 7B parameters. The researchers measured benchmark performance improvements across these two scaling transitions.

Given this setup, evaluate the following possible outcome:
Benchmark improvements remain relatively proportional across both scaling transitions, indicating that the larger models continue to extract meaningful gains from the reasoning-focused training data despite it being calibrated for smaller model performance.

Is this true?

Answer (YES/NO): NO